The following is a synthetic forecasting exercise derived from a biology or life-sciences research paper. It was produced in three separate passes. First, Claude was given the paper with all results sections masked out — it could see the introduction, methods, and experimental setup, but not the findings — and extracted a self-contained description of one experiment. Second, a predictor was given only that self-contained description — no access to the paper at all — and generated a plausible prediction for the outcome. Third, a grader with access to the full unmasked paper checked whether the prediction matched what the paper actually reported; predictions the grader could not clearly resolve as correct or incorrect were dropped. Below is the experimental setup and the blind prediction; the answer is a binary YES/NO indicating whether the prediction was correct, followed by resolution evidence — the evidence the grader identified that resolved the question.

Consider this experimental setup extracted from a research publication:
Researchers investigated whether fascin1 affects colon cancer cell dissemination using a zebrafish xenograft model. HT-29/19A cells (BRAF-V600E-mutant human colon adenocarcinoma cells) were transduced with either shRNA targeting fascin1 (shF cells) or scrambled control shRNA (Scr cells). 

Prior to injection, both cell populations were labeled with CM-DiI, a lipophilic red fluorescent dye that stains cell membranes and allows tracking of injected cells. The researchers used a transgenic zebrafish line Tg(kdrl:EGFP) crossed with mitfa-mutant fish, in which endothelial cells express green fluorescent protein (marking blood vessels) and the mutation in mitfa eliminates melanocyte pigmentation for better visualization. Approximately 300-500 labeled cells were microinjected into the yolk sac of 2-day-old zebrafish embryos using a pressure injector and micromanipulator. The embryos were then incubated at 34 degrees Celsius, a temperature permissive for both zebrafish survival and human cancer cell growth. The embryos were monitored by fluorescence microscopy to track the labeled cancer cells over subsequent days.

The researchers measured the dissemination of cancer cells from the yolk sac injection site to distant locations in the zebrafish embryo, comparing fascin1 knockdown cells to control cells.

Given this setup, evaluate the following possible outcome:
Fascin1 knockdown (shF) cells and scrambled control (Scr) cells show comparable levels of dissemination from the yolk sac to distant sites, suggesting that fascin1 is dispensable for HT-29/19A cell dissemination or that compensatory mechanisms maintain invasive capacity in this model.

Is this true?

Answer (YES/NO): NO